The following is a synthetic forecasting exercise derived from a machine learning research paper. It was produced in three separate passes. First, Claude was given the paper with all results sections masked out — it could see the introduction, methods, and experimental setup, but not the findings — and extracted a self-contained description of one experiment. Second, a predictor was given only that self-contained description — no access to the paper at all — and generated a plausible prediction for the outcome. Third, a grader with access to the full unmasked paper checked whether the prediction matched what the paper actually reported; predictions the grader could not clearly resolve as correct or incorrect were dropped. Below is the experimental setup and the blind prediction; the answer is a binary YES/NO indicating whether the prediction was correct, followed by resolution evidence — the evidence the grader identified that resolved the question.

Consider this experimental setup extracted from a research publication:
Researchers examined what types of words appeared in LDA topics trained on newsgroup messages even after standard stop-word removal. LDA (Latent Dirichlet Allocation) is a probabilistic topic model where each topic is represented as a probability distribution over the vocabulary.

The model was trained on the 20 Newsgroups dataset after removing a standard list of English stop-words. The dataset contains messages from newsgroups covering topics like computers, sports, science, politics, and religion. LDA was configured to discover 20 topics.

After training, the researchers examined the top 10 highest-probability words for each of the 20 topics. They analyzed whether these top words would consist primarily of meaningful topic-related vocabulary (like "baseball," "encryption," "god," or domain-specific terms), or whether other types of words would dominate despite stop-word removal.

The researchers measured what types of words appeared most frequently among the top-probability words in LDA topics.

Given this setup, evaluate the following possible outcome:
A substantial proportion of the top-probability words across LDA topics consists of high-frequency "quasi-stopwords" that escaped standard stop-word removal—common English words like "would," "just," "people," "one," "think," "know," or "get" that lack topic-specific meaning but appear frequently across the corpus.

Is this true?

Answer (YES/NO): YES